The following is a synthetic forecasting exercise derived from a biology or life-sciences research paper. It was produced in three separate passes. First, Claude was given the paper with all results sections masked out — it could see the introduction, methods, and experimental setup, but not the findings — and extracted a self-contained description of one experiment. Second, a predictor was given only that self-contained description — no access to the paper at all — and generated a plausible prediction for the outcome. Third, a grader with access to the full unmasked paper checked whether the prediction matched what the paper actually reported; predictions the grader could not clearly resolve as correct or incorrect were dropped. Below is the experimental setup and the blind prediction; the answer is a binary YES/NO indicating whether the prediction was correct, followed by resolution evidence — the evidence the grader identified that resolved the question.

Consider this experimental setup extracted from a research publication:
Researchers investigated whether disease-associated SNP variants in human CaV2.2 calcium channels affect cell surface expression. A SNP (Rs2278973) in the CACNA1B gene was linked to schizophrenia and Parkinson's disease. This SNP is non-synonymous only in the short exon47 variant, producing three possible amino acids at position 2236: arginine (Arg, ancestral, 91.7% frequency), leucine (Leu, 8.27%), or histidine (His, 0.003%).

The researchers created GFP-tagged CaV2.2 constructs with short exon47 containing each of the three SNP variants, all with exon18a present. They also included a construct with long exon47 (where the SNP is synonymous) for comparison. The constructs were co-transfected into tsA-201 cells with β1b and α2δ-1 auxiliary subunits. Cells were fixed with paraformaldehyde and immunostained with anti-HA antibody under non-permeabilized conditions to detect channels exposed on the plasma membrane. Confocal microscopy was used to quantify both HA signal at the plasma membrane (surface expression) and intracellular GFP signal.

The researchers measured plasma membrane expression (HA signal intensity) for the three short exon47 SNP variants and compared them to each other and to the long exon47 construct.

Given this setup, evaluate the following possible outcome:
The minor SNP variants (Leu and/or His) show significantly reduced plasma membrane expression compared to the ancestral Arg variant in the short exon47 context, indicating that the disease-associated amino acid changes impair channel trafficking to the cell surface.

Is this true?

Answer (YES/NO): NO